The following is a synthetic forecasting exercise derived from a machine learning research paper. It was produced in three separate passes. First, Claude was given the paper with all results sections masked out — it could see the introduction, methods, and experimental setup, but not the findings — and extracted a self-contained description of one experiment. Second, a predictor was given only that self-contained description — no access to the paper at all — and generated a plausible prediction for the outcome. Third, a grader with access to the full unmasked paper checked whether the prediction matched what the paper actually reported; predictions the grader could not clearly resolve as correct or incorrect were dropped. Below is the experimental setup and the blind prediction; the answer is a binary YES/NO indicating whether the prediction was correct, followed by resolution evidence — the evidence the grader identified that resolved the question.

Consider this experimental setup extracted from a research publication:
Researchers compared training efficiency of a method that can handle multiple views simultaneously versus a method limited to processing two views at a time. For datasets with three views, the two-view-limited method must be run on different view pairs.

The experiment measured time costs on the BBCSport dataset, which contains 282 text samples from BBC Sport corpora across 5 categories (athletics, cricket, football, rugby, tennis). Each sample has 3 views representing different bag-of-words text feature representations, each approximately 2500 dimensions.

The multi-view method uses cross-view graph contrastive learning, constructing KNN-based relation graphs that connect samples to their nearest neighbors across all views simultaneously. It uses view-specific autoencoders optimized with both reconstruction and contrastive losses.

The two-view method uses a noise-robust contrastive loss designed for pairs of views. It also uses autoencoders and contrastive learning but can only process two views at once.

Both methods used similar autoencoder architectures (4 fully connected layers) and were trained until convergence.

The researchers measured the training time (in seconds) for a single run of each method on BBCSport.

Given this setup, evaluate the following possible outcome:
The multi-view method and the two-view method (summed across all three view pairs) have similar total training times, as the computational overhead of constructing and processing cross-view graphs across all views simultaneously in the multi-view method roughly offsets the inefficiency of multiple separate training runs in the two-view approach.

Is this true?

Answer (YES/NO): NO